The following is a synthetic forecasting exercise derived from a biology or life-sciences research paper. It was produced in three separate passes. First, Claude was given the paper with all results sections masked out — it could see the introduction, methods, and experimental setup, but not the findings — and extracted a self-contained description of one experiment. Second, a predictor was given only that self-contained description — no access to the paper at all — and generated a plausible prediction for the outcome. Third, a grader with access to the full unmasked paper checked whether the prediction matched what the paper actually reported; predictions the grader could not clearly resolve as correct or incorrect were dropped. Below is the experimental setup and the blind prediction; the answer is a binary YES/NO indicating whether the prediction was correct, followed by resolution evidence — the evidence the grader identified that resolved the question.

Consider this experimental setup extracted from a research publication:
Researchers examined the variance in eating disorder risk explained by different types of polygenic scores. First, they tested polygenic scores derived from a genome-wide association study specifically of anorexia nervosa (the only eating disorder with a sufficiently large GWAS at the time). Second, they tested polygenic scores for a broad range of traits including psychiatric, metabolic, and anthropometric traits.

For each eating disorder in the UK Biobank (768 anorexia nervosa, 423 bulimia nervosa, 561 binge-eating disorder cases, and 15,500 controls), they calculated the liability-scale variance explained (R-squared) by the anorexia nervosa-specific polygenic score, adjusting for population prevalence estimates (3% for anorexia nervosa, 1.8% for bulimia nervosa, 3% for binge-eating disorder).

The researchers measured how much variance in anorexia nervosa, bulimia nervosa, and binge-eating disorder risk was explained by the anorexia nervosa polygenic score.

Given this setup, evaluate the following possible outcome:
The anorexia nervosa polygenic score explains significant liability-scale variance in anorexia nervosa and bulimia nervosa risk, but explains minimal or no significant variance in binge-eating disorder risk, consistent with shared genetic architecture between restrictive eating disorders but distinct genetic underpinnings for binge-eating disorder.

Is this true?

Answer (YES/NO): NO